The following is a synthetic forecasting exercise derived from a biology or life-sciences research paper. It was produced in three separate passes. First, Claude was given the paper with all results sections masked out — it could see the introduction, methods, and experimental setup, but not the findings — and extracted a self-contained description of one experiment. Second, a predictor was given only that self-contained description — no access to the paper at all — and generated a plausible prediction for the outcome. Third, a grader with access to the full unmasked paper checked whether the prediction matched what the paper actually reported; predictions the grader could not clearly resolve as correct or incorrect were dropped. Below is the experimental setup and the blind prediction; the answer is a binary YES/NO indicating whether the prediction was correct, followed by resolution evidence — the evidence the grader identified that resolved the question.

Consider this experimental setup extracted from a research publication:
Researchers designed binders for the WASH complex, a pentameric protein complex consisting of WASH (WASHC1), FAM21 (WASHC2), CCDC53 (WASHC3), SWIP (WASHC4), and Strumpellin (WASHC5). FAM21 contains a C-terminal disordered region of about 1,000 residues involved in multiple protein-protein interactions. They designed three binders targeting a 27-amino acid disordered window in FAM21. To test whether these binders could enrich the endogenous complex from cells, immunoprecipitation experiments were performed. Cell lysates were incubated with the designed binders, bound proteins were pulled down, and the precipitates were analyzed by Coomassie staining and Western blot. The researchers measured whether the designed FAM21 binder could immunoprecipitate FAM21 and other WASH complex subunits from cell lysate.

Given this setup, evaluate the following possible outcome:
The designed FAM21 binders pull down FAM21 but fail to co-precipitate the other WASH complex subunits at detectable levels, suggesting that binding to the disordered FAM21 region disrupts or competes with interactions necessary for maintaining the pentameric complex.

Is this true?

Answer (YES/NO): NO